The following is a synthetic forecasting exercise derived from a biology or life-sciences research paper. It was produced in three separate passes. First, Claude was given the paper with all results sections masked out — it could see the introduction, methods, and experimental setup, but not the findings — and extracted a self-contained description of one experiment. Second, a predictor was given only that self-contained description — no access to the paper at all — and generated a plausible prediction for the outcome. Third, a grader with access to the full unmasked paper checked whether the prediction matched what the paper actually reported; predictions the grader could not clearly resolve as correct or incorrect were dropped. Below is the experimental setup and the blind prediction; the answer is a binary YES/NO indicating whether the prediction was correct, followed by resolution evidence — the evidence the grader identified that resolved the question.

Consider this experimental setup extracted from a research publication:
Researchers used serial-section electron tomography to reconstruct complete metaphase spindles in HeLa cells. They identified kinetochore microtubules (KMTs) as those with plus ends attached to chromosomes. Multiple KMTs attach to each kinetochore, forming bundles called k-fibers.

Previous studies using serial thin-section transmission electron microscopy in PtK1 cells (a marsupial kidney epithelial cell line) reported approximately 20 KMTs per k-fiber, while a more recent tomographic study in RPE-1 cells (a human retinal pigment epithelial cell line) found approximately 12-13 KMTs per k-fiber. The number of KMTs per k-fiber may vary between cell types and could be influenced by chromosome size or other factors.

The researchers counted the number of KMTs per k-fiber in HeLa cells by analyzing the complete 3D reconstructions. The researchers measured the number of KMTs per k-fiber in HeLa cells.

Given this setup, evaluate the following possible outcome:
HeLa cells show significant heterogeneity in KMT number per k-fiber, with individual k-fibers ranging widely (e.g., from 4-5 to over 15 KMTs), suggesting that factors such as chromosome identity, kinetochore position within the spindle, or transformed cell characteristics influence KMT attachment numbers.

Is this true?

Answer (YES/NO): NO